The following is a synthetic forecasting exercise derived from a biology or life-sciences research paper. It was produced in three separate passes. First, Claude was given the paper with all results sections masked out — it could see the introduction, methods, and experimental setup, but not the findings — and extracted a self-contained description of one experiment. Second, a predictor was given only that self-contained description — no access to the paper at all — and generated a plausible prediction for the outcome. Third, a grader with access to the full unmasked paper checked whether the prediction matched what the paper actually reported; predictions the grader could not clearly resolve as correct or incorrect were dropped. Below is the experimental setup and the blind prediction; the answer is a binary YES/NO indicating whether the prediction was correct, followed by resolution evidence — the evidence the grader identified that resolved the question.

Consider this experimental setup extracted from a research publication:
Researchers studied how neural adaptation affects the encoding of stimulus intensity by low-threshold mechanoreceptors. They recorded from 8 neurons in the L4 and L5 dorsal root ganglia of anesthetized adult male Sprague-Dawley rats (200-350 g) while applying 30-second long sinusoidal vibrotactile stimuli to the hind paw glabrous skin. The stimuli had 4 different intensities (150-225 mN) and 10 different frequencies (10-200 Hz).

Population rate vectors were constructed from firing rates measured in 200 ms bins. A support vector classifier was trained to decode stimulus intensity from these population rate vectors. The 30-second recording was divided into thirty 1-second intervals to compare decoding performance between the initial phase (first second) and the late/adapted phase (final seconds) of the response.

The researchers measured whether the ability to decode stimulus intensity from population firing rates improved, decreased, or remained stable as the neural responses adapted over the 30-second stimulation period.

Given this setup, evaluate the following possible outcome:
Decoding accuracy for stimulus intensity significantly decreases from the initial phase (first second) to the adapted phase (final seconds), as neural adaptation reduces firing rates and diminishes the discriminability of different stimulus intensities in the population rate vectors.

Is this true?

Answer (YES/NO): NO